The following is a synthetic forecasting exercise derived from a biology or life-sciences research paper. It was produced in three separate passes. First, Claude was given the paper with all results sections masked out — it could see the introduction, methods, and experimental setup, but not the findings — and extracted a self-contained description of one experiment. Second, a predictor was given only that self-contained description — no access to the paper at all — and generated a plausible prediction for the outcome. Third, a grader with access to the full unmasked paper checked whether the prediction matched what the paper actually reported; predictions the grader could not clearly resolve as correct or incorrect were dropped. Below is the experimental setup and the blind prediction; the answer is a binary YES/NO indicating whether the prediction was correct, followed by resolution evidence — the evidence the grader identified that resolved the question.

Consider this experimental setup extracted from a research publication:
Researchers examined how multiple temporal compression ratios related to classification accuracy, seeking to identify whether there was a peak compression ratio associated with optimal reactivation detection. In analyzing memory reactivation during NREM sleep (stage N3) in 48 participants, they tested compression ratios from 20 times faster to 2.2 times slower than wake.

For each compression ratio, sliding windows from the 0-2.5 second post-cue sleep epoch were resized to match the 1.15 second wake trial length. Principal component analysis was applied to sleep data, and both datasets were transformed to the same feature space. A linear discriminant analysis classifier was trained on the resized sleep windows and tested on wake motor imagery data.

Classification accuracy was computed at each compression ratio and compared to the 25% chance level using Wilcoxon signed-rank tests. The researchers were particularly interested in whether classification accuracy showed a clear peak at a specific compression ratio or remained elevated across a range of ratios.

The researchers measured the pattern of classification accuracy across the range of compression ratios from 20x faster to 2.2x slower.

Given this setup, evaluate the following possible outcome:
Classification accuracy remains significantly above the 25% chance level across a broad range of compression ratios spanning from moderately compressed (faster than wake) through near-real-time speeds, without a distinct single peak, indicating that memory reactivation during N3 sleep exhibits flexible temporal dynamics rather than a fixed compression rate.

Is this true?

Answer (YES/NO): NO